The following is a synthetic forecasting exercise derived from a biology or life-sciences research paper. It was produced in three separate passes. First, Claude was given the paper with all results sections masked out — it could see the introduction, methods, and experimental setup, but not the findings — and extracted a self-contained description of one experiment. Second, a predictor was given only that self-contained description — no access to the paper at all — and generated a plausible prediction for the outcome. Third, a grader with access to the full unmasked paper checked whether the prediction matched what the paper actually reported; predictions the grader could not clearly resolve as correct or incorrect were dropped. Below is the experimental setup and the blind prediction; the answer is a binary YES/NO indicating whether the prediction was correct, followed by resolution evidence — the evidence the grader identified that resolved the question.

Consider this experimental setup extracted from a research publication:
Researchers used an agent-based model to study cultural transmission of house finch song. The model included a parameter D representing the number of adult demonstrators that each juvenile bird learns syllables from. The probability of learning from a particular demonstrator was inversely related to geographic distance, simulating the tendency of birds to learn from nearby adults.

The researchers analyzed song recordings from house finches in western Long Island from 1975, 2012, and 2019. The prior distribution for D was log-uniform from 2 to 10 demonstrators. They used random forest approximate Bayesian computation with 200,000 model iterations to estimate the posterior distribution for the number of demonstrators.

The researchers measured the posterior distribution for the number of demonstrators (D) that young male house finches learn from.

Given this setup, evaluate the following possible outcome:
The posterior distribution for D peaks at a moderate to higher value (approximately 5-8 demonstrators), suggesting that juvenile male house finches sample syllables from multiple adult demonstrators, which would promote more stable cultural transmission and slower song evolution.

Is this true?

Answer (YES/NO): NO